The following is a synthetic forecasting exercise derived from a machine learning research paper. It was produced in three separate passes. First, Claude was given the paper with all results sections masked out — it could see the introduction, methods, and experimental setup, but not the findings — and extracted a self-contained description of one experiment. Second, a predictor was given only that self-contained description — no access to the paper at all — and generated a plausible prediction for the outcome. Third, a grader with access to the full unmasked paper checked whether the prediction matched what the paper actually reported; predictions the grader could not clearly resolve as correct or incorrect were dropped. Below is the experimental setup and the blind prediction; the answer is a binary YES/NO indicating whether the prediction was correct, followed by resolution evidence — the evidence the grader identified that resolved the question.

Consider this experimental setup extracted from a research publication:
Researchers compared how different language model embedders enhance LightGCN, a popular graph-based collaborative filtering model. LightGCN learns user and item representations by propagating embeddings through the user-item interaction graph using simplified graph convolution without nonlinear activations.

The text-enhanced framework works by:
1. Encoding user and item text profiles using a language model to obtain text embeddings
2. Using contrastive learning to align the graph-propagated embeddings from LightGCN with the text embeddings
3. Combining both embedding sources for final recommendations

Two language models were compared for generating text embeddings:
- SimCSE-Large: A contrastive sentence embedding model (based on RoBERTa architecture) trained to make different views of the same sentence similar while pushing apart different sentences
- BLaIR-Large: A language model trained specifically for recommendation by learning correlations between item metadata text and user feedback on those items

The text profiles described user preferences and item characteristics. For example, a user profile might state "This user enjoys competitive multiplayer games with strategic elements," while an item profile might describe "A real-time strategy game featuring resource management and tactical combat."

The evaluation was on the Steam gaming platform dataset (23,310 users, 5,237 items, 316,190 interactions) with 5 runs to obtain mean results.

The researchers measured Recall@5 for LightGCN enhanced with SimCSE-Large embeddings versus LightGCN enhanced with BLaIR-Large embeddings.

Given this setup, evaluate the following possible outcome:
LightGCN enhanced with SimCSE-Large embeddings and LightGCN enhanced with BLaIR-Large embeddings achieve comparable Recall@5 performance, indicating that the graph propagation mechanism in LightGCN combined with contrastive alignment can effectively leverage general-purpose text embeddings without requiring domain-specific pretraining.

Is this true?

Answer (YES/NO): NO